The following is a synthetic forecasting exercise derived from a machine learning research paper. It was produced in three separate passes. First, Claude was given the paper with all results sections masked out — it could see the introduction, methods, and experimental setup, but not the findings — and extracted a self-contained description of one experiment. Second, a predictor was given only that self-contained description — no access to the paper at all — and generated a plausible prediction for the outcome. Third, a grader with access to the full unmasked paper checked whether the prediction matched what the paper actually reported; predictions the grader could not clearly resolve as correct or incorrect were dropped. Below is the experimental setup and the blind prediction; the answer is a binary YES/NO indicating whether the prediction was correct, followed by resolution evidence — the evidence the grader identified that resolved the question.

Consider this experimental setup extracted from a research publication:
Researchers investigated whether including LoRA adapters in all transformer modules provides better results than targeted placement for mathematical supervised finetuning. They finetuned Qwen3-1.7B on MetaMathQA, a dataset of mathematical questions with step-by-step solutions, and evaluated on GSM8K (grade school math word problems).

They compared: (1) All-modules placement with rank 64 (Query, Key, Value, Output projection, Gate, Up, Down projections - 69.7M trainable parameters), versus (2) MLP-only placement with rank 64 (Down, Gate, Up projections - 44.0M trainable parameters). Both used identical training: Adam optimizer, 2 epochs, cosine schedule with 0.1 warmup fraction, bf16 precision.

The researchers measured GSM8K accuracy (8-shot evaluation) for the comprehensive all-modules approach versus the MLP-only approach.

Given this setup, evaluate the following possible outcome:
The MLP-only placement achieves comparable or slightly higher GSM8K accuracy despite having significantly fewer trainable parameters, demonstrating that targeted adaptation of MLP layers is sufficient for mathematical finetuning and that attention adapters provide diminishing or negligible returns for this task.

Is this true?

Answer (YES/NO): YES